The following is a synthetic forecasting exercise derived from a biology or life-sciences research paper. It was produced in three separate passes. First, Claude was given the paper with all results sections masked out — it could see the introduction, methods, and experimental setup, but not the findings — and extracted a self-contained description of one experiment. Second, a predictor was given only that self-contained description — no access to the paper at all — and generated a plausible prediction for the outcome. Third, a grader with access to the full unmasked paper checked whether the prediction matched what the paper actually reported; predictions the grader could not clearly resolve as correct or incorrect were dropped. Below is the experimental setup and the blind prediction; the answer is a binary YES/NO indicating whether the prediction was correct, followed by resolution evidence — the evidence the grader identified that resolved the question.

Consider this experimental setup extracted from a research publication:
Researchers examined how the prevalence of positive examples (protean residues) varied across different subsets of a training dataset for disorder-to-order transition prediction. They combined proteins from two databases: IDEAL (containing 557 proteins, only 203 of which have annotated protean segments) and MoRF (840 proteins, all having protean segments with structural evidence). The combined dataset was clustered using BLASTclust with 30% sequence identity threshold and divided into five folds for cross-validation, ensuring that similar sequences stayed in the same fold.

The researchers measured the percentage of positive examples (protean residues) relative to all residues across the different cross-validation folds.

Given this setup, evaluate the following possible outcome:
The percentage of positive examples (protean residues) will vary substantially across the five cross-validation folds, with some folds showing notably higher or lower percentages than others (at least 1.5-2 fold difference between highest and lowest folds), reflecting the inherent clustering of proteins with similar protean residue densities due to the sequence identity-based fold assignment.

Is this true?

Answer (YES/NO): YES